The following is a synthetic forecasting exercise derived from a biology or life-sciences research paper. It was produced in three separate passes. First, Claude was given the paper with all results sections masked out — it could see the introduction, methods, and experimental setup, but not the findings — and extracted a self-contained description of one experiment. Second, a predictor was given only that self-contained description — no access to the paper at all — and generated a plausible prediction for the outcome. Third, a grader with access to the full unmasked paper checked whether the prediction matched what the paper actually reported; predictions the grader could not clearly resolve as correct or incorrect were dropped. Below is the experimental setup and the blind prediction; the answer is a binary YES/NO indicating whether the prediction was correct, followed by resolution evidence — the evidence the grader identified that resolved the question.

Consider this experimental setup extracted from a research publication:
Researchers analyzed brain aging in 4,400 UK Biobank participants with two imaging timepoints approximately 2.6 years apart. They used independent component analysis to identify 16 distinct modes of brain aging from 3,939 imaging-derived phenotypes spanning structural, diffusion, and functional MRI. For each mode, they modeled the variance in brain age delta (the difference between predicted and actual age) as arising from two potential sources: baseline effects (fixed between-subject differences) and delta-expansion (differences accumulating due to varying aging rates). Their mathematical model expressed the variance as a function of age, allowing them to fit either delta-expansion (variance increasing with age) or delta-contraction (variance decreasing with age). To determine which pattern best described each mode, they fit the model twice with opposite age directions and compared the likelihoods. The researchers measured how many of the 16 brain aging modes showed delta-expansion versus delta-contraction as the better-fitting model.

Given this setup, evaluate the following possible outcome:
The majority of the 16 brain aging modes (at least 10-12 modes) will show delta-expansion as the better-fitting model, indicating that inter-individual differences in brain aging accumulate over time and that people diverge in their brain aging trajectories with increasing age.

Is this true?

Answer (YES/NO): YES